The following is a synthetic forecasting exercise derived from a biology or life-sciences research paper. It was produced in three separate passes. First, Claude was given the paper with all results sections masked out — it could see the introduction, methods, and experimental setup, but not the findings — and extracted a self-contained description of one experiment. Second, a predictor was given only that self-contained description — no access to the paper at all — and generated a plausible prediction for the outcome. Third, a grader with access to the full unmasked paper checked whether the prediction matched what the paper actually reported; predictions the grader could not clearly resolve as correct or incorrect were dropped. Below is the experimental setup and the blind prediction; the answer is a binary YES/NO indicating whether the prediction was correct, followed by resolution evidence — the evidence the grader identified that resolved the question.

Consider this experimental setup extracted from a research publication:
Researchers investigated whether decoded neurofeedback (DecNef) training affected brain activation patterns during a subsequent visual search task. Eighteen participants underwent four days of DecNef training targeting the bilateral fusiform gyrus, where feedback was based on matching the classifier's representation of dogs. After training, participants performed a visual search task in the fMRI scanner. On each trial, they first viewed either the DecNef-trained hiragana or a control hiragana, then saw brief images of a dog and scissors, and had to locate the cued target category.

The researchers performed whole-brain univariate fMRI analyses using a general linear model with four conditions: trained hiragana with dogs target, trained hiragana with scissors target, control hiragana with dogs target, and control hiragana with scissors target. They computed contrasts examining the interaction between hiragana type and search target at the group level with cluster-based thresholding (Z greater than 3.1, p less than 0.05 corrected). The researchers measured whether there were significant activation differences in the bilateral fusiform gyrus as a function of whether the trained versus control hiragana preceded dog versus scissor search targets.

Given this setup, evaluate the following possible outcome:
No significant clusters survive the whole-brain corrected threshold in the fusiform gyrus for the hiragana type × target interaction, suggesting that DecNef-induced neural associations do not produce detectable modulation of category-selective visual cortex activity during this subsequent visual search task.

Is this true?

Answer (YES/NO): YES